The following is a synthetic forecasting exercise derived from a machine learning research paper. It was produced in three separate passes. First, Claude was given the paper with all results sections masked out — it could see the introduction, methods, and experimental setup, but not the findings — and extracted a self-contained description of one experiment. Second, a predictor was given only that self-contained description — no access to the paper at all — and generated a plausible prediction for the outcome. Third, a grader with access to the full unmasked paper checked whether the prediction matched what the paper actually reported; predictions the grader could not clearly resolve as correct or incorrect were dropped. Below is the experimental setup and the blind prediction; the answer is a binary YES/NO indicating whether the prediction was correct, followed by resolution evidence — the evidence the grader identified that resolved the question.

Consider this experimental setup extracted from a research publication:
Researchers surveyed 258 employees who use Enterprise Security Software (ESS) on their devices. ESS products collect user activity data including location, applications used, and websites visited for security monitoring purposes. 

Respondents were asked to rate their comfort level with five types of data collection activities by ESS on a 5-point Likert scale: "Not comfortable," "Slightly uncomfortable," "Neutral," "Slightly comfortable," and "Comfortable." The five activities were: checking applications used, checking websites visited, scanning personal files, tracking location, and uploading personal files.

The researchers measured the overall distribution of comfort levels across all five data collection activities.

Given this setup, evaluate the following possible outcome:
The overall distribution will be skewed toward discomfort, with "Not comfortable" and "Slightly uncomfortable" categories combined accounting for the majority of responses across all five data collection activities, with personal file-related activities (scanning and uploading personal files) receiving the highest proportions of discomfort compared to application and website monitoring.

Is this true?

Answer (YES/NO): NO